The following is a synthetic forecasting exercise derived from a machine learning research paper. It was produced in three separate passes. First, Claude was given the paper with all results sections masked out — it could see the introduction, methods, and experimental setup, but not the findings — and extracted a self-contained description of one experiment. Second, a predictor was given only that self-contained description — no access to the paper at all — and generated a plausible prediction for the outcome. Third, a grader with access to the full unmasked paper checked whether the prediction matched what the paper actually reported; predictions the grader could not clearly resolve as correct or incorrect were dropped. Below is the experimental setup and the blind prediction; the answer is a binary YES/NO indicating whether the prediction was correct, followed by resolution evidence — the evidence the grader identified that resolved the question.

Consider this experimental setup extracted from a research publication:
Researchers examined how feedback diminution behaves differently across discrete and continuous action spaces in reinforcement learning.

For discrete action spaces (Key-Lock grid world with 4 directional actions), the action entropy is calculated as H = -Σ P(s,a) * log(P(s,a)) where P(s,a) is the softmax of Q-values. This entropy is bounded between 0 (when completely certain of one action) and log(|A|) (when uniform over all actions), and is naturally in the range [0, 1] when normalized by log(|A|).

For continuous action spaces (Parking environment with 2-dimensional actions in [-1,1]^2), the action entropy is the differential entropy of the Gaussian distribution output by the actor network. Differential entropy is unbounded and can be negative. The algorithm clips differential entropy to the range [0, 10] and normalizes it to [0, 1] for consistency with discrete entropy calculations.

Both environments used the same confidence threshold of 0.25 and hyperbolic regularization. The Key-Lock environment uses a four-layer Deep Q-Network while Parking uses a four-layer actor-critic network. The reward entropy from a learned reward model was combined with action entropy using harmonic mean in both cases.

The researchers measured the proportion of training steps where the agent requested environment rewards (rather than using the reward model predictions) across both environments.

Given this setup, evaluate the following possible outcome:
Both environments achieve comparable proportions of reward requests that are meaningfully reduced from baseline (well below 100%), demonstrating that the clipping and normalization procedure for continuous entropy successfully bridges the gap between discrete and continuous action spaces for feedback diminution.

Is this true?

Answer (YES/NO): NO